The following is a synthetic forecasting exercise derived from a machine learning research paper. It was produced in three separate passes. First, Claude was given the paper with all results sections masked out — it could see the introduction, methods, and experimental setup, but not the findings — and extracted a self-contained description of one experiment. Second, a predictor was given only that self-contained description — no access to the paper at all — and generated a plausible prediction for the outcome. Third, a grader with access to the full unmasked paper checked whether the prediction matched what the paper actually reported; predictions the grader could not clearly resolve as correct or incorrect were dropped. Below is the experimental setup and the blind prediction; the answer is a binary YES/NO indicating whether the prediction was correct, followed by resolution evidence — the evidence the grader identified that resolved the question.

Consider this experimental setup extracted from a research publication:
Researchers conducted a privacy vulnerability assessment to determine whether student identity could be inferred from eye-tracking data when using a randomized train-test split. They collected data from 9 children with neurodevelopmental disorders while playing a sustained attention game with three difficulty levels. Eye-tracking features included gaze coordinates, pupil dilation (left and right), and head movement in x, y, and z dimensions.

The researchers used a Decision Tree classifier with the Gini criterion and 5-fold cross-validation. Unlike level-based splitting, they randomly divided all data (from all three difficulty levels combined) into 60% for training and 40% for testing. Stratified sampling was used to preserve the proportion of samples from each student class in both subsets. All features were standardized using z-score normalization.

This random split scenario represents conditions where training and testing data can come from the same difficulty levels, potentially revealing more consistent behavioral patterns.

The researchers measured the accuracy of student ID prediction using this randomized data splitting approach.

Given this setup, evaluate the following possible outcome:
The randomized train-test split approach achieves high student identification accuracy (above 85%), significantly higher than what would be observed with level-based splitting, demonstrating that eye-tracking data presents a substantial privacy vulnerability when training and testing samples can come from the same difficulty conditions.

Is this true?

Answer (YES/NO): YES